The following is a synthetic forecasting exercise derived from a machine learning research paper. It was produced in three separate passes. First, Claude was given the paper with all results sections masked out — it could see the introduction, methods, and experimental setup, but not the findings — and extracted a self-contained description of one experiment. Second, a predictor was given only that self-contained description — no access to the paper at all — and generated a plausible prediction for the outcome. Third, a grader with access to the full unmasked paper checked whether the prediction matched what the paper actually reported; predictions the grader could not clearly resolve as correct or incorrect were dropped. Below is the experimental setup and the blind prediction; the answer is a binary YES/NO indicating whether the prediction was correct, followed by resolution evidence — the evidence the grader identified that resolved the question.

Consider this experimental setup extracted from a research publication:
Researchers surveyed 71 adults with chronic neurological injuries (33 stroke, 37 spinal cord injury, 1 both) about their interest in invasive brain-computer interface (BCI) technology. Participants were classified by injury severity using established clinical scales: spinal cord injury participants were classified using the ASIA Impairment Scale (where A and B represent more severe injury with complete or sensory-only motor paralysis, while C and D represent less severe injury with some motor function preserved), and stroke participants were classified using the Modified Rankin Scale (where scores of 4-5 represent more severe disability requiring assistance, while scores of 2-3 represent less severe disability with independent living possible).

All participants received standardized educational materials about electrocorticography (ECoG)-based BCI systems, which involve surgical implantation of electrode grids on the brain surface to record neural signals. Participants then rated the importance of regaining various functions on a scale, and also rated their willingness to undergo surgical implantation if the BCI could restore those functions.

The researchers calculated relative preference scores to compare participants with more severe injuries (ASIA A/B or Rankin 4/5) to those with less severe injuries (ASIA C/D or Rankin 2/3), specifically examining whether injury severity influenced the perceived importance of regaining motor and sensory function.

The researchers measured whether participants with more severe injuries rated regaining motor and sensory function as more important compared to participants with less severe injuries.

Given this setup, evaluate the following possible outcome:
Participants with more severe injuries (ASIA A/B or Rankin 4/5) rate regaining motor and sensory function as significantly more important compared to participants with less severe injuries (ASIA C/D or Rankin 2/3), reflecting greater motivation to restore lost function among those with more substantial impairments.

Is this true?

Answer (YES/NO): NO